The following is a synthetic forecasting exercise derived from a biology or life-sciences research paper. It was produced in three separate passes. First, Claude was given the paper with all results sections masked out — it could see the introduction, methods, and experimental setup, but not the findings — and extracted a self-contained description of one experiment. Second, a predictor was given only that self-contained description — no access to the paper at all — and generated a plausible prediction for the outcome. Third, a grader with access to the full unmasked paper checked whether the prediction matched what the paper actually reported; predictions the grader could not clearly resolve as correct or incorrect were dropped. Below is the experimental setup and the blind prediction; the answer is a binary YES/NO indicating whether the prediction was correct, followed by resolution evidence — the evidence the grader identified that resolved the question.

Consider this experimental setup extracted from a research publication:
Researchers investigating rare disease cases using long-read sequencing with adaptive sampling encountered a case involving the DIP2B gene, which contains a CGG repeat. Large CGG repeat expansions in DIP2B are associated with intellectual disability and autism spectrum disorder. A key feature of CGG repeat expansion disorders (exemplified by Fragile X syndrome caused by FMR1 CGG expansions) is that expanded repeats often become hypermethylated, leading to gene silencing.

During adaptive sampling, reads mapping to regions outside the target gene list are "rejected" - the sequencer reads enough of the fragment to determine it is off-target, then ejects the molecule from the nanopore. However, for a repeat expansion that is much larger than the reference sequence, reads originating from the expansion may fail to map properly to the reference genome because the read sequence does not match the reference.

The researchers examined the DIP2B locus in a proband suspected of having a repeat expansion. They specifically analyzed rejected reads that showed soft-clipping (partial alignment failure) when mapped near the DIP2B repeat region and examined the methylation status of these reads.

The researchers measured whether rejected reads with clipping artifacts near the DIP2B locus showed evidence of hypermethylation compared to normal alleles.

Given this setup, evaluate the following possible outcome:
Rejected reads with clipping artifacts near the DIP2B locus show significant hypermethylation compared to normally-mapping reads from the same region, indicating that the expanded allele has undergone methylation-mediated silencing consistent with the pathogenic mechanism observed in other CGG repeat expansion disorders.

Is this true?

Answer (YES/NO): YES